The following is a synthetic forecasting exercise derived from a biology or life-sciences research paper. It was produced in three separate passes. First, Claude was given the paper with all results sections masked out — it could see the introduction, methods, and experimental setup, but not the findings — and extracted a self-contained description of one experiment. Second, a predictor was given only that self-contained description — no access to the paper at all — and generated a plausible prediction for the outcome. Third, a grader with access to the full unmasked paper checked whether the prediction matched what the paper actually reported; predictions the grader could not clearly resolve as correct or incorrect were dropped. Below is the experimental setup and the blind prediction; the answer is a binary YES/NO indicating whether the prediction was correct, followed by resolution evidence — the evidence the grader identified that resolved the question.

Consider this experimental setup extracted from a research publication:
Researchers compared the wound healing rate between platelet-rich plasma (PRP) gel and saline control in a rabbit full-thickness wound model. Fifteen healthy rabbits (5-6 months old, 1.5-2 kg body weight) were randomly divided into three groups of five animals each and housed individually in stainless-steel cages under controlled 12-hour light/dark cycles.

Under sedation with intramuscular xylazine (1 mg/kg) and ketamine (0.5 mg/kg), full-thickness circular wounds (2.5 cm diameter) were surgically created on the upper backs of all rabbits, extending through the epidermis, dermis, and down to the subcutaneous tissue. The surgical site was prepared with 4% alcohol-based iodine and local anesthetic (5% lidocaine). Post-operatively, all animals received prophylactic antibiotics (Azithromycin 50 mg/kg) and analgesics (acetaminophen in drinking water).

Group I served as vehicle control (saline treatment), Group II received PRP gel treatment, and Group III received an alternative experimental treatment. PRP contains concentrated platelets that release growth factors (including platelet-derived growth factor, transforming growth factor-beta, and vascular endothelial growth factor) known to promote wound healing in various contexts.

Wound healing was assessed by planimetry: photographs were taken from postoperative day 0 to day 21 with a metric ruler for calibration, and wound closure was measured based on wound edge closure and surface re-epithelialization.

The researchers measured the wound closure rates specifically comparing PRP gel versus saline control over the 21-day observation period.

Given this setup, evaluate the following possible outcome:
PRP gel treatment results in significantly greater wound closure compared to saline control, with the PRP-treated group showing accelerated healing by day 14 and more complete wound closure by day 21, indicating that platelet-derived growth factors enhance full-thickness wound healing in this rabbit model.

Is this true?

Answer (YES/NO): YES